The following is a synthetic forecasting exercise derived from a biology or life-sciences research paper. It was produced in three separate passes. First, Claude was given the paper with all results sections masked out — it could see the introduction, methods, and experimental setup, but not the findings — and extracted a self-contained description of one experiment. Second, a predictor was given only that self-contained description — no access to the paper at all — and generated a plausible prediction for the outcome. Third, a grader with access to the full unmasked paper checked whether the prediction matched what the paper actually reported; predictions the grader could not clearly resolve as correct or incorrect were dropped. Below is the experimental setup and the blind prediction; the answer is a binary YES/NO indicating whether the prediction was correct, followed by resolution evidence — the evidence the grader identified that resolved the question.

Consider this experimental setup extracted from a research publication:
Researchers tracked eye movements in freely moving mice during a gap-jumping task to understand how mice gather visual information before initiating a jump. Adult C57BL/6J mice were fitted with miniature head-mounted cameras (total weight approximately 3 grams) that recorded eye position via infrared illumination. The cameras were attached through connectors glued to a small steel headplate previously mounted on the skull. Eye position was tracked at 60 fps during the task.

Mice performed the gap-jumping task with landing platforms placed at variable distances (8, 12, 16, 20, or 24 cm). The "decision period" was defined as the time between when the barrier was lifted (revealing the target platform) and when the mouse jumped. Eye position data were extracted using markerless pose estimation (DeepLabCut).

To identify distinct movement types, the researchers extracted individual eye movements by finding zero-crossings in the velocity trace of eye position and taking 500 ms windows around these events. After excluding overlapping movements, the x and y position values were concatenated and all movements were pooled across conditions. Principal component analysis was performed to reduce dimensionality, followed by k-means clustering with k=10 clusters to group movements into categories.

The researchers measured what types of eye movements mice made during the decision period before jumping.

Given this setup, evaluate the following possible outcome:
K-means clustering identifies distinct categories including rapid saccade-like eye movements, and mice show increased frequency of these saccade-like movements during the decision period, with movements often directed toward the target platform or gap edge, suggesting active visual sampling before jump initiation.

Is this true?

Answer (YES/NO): NO